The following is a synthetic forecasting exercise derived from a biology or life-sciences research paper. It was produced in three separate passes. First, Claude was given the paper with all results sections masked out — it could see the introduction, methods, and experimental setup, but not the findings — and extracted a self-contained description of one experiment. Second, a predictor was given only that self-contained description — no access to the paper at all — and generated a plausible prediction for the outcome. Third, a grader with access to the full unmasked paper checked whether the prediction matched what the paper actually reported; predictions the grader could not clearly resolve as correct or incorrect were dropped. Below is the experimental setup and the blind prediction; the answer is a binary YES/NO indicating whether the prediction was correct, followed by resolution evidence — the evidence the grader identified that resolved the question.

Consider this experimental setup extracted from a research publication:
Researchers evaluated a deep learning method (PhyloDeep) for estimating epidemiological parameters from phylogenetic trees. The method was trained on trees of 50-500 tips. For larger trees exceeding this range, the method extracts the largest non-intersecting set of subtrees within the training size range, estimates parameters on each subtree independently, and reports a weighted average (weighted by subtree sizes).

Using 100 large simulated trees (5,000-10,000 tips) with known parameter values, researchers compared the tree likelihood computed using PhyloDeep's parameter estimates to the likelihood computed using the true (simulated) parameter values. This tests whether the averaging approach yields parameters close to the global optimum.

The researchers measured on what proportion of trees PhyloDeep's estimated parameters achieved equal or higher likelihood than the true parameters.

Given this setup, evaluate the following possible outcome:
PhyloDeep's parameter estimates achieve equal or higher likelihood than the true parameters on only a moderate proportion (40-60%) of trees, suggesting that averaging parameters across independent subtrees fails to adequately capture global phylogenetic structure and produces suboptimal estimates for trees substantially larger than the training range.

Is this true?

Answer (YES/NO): NO